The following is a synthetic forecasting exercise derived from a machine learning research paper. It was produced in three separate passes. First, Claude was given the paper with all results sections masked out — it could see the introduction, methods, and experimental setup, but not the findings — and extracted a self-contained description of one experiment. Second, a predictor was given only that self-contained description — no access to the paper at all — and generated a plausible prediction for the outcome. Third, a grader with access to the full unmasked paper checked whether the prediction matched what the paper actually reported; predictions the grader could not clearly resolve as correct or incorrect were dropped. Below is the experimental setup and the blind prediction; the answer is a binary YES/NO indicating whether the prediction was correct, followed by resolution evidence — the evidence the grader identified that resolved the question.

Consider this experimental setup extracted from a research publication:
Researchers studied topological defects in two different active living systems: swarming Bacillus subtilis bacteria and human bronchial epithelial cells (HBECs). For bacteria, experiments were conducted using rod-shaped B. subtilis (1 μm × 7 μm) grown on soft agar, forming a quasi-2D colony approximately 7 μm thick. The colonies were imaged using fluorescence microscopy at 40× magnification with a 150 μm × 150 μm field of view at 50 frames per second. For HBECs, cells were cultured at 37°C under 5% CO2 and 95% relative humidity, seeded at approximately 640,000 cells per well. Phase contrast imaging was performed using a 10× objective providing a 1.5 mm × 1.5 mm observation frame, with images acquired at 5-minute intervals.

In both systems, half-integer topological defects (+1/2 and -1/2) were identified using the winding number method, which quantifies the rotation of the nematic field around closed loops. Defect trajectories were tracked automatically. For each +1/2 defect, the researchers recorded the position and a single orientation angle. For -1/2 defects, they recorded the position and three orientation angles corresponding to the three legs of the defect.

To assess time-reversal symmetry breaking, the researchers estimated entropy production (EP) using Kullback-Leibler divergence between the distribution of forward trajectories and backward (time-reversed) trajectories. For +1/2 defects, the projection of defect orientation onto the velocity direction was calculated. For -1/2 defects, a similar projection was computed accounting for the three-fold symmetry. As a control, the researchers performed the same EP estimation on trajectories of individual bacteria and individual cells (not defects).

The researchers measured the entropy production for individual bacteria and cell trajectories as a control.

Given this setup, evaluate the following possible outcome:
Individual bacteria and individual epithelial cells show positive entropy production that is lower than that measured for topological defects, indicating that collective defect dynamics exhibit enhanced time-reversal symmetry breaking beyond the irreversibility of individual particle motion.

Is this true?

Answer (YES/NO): NO